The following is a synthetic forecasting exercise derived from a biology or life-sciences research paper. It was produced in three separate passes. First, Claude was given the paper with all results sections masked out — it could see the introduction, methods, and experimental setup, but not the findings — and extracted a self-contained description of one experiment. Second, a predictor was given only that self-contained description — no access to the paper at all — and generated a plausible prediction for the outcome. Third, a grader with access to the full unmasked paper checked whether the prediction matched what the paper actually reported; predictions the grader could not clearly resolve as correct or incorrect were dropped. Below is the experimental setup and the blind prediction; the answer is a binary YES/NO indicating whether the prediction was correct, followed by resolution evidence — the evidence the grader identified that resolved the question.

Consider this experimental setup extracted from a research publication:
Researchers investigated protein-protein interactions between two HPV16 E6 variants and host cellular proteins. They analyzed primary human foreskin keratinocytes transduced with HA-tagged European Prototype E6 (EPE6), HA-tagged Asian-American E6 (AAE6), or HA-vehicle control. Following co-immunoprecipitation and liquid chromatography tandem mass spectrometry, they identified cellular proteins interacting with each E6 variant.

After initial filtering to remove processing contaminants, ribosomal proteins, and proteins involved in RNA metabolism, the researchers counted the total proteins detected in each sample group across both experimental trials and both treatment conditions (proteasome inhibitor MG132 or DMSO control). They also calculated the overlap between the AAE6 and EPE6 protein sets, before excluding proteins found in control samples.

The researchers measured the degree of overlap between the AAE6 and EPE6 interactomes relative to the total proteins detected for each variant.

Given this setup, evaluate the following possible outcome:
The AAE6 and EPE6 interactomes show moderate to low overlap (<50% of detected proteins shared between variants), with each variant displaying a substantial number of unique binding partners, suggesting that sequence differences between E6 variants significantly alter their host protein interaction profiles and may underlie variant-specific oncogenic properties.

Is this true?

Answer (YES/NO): YES